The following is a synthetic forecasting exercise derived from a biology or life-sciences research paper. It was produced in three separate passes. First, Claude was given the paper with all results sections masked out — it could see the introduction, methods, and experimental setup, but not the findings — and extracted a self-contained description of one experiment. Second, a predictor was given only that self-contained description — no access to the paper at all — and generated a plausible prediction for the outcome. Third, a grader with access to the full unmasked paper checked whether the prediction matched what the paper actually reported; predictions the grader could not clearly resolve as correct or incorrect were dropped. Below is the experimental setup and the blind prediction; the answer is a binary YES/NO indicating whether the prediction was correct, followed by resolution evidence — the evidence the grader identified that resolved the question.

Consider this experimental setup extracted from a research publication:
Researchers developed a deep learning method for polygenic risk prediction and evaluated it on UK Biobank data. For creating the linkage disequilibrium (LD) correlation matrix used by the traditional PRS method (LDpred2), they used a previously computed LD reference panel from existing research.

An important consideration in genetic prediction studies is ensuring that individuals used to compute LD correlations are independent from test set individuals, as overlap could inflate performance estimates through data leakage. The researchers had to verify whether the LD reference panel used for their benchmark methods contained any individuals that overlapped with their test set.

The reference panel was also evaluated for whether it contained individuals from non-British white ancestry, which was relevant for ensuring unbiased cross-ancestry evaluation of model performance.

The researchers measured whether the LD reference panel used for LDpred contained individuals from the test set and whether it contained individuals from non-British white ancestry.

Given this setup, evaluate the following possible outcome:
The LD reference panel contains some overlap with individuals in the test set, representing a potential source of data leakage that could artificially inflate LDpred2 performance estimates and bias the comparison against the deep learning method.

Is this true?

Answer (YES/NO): NO